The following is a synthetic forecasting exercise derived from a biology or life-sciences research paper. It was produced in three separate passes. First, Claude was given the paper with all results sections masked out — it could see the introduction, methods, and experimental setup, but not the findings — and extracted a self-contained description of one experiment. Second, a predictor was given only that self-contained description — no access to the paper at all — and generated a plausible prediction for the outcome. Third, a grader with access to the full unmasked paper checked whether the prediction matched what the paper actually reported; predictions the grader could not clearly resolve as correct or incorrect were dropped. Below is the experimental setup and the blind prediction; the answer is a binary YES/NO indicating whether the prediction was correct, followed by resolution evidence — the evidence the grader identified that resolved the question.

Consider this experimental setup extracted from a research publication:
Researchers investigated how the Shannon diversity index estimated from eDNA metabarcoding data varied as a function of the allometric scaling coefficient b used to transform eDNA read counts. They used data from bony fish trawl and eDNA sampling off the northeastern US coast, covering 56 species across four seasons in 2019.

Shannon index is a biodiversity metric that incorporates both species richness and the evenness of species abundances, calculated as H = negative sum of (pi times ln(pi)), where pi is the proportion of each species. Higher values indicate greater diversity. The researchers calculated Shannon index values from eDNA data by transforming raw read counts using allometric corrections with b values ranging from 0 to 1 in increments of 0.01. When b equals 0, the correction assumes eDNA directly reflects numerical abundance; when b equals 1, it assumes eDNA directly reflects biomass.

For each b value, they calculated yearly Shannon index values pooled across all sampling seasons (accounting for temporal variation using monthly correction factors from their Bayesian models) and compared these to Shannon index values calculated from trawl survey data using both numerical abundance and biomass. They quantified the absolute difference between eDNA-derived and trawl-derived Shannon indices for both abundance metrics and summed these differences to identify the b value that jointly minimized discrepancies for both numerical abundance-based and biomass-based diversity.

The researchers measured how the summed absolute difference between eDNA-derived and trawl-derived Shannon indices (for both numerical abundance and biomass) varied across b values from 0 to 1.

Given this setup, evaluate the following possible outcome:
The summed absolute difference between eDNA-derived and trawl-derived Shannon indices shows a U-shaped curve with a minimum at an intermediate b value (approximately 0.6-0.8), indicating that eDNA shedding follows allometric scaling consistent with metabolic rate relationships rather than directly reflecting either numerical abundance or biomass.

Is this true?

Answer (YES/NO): YES